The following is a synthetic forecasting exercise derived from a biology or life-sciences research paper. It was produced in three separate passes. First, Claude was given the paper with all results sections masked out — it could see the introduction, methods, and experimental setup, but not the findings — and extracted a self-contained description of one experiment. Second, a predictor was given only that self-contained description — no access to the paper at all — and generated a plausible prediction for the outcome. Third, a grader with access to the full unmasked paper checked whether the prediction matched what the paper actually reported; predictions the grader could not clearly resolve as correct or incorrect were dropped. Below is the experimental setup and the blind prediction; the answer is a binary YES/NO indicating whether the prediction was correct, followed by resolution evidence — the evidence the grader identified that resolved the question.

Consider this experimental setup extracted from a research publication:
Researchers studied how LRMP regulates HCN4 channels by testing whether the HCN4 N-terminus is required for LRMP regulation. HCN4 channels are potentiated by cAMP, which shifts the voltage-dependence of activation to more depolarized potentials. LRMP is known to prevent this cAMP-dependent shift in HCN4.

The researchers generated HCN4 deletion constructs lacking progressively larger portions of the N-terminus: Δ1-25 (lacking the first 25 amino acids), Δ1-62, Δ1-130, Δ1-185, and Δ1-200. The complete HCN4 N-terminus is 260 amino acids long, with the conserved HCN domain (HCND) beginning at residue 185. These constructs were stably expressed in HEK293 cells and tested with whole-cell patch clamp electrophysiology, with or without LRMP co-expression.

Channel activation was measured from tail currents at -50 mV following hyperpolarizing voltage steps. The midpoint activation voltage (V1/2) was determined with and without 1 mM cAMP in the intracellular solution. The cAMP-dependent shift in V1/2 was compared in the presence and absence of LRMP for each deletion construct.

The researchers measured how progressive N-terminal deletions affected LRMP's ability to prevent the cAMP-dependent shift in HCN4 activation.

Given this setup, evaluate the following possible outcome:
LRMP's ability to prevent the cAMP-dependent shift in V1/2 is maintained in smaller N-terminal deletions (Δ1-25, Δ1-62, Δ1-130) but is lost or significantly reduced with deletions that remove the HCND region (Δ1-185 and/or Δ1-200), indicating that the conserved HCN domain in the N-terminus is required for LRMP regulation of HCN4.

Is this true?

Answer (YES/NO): NO